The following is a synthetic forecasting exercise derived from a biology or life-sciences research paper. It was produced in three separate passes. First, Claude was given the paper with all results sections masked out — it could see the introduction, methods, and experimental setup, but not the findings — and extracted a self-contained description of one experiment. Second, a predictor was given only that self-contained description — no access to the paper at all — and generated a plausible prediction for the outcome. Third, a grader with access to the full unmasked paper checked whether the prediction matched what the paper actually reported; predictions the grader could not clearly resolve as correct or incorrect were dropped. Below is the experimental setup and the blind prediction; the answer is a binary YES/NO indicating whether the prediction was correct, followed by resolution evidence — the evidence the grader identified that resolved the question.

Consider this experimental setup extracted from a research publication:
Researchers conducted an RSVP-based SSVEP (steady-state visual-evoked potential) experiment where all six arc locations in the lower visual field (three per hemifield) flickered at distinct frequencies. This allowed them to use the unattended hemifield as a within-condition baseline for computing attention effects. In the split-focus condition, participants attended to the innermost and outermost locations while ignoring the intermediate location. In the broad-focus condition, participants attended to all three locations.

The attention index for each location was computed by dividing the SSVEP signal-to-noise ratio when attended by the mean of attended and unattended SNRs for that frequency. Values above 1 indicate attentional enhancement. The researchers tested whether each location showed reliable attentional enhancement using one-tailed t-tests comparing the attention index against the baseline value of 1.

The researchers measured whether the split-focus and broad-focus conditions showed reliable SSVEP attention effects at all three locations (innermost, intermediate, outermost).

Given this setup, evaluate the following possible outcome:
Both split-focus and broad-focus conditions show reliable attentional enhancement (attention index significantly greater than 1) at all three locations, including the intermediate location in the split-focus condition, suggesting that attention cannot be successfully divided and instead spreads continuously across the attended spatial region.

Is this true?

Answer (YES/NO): YES